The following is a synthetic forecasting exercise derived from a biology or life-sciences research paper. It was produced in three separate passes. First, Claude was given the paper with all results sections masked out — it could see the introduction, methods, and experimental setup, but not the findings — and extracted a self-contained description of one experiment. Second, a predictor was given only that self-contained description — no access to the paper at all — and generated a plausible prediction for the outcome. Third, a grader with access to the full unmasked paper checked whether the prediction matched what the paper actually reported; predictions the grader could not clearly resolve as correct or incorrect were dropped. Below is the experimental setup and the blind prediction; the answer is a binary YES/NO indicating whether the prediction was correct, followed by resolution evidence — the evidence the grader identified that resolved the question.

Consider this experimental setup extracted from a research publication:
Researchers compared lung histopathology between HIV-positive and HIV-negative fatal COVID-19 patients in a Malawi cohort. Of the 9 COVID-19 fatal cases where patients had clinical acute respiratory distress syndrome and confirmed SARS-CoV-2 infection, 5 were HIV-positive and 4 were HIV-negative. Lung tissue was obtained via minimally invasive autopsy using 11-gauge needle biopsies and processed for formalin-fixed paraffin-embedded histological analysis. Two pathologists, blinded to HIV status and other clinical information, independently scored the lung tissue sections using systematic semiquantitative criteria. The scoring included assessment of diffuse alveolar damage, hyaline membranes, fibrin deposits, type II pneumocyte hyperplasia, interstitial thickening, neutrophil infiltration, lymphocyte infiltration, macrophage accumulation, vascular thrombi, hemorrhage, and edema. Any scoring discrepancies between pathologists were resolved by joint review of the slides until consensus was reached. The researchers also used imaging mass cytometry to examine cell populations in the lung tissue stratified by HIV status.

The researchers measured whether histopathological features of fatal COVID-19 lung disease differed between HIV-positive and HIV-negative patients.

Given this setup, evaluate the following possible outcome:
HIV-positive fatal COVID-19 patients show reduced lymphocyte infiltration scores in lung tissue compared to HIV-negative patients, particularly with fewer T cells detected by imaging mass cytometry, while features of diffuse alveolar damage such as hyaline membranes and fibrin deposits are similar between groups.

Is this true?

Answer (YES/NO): NO